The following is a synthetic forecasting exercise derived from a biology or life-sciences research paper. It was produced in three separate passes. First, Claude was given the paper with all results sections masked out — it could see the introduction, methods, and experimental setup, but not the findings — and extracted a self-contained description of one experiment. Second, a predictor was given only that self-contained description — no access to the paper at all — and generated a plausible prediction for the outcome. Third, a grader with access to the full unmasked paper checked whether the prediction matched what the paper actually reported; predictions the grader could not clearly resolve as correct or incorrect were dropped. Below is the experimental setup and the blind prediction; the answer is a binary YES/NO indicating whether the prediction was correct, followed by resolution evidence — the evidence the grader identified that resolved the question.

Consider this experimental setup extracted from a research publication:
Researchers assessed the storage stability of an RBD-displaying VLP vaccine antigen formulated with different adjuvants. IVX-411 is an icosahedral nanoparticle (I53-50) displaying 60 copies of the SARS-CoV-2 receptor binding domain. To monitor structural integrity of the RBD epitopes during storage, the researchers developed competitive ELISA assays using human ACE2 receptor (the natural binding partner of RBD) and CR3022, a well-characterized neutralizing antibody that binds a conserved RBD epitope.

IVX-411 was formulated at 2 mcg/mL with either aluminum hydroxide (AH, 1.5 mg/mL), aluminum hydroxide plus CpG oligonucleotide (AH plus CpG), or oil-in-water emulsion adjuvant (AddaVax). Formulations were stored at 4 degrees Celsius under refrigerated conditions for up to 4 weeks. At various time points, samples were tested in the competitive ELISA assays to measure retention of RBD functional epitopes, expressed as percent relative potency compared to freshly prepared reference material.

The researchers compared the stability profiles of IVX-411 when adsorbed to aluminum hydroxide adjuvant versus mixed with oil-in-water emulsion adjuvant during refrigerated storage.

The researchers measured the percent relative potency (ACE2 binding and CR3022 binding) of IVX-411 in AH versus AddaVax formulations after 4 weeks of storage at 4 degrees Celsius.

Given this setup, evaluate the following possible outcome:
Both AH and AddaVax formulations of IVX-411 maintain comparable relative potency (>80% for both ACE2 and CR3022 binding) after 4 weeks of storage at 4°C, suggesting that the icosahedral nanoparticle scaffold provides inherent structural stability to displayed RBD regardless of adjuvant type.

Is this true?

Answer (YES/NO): NO